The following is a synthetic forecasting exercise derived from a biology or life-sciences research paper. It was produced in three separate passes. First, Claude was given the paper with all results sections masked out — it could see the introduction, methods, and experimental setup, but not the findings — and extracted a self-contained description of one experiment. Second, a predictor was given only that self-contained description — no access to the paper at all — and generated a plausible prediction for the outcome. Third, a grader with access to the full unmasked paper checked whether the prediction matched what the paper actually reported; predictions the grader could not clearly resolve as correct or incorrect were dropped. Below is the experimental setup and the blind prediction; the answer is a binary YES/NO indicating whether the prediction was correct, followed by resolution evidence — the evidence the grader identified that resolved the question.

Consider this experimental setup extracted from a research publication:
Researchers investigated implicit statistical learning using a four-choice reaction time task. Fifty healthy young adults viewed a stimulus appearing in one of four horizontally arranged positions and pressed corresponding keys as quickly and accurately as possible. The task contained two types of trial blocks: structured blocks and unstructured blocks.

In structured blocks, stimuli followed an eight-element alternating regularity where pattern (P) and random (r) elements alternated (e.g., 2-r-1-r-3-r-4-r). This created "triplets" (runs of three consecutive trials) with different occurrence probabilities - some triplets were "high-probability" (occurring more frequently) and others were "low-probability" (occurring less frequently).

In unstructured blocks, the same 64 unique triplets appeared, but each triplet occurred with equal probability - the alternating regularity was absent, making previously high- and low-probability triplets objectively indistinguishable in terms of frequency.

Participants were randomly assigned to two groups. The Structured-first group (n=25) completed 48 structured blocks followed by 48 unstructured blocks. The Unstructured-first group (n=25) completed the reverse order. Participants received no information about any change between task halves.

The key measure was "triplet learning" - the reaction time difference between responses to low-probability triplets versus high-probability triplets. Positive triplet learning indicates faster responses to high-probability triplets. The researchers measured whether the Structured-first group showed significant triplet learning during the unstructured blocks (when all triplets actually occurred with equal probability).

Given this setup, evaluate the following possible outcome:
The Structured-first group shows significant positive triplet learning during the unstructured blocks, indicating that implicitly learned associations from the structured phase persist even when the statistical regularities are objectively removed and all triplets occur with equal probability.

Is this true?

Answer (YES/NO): YES